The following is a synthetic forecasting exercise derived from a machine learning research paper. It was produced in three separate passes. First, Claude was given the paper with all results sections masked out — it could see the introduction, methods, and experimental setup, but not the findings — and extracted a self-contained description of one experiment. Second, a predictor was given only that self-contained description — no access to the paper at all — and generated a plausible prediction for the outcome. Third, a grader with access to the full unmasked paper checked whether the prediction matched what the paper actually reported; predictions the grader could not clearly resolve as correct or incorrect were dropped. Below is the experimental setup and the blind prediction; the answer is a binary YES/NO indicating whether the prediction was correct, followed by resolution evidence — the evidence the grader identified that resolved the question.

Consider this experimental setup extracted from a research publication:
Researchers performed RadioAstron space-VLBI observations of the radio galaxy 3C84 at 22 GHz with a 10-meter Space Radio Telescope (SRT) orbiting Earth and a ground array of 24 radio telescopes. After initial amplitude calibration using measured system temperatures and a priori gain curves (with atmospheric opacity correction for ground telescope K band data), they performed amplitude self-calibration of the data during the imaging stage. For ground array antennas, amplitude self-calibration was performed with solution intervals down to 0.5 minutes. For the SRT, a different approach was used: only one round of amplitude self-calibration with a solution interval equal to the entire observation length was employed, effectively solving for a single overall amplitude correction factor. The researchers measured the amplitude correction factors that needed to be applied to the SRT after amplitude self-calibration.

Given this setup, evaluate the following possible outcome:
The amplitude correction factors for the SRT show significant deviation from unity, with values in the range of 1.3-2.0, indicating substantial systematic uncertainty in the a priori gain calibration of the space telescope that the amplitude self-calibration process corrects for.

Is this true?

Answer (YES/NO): NO